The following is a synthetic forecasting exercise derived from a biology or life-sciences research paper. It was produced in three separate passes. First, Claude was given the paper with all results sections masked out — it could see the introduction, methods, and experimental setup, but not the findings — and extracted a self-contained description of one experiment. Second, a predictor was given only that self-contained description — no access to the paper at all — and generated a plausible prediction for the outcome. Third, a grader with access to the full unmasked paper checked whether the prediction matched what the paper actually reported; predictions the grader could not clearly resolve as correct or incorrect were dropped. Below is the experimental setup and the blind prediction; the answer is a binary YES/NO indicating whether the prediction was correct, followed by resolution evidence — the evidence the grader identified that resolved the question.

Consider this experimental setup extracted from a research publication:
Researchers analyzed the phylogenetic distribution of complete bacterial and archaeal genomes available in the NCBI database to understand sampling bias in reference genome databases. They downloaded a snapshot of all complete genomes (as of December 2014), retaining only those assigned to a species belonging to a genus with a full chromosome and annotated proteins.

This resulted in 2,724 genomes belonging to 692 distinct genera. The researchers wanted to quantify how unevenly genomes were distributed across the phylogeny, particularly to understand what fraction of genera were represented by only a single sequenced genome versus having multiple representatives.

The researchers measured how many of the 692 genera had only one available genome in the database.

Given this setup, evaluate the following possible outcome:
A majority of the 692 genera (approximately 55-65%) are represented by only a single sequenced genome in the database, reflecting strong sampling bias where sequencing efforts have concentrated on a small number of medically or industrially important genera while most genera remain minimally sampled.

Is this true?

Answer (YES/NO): YES